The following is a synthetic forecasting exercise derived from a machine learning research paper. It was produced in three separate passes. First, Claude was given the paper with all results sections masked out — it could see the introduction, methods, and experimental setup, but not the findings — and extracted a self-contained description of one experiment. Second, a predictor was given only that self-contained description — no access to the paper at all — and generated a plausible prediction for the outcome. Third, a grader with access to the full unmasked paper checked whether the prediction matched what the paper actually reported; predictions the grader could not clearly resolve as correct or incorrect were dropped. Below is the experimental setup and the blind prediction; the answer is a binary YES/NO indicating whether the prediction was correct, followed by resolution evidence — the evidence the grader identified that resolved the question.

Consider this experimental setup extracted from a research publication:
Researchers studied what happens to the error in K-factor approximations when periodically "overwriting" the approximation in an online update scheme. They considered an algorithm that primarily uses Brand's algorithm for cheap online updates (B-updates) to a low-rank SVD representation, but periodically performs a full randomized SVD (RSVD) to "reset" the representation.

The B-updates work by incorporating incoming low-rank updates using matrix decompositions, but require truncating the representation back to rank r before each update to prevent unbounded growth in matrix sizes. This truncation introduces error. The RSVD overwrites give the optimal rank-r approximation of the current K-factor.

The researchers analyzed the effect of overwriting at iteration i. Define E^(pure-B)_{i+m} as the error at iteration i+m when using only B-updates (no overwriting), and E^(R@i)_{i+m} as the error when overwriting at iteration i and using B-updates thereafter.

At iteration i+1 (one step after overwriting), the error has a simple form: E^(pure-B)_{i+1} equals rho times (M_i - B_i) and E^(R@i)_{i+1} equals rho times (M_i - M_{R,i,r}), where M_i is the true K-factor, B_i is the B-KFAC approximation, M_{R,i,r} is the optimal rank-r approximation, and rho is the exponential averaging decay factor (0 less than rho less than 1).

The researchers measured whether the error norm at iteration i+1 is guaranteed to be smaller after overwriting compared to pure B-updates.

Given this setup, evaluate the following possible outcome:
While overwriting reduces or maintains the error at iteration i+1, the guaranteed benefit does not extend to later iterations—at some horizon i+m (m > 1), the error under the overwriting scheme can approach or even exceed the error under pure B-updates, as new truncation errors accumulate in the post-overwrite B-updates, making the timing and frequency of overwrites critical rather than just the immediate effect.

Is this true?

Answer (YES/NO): YES